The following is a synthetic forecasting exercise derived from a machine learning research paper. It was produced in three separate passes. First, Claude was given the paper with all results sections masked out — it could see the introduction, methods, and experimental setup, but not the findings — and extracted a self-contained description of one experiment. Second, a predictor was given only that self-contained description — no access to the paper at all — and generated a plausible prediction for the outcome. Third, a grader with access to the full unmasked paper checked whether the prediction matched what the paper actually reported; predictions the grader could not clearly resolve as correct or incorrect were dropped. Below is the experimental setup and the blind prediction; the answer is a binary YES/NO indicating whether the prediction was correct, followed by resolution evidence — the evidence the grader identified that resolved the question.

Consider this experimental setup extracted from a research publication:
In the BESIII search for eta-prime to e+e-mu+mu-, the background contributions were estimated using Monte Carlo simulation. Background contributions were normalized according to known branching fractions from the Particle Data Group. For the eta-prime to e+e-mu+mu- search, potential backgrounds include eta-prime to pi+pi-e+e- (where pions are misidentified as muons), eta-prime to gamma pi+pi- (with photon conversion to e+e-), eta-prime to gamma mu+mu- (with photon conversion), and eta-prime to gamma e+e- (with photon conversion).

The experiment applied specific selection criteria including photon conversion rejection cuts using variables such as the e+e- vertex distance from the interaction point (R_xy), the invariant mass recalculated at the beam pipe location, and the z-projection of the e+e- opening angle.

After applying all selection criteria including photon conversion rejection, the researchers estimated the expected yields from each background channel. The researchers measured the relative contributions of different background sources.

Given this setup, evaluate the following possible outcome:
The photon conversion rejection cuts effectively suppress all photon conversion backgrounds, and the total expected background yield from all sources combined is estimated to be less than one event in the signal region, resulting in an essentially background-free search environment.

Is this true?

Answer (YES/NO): NO